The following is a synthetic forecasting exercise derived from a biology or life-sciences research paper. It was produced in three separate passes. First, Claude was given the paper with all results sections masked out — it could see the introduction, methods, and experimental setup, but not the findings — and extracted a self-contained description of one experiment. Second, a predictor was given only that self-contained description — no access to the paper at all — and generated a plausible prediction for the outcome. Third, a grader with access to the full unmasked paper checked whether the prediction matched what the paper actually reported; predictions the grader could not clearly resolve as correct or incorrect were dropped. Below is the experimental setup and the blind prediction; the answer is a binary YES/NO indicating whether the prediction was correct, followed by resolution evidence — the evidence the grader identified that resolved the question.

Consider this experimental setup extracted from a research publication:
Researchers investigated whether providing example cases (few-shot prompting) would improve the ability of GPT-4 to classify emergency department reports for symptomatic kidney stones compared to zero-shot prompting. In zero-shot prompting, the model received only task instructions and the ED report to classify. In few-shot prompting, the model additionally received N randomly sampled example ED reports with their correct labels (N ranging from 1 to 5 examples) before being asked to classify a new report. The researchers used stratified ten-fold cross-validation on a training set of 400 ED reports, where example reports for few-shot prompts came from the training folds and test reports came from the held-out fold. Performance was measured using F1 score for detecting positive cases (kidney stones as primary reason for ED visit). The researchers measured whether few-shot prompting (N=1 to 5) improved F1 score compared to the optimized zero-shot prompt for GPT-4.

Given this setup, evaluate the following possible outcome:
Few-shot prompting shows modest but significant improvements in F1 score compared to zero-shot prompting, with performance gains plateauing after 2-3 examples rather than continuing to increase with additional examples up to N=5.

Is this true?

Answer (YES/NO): NO